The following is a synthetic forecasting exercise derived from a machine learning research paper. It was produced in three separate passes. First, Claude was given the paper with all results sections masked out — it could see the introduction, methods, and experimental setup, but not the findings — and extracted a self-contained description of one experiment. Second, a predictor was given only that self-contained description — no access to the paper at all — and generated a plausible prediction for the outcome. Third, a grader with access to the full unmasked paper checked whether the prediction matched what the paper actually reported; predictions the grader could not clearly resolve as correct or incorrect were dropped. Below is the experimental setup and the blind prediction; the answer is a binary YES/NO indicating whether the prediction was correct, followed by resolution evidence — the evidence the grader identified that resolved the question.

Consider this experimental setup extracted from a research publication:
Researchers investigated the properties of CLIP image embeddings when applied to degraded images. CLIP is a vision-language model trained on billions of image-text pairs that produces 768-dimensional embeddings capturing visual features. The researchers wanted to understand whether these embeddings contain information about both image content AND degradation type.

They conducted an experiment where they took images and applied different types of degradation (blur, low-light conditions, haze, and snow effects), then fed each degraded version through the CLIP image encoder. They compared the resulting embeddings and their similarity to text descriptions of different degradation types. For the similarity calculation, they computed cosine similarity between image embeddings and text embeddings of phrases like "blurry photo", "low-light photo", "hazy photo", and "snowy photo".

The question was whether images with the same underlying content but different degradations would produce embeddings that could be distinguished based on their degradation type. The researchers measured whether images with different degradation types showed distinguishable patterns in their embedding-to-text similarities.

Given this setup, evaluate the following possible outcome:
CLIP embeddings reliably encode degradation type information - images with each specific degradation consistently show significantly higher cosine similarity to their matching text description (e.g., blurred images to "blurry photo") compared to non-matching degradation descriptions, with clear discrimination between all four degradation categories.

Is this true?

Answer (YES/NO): YES